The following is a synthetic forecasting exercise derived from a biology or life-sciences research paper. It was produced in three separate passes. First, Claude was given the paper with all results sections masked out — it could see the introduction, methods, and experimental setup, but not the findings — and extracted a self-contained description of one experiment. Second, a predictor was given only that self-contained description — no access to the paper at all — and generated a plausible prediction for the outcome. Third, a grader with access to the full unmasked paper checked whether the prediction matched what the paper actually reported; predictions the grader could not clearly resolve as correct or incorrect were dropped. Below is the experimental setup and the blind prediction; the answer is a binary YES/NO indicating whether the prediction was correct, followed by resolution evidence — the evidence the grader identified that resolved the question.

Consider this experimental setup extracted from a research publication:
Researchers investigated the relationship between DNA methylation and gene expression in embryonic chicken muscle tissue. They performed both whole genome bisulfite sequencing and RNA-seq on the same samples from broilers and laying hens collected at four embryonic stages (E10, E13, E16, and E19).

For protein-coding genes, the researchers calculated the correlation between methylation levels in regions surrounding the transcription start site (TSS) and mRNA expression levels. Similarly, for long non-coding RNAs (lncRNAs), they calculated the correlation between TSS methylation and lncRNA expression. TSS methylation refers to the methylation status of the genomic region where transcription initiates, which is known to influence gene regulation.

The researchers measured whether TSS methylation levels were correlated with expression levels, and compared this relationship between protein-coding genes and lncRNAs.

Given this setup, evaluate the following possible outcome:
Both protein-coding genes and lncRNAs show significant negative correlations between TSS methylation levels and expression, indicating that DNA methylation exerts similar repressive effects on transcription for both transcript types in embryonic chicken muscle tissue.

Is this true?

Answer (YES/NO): NO